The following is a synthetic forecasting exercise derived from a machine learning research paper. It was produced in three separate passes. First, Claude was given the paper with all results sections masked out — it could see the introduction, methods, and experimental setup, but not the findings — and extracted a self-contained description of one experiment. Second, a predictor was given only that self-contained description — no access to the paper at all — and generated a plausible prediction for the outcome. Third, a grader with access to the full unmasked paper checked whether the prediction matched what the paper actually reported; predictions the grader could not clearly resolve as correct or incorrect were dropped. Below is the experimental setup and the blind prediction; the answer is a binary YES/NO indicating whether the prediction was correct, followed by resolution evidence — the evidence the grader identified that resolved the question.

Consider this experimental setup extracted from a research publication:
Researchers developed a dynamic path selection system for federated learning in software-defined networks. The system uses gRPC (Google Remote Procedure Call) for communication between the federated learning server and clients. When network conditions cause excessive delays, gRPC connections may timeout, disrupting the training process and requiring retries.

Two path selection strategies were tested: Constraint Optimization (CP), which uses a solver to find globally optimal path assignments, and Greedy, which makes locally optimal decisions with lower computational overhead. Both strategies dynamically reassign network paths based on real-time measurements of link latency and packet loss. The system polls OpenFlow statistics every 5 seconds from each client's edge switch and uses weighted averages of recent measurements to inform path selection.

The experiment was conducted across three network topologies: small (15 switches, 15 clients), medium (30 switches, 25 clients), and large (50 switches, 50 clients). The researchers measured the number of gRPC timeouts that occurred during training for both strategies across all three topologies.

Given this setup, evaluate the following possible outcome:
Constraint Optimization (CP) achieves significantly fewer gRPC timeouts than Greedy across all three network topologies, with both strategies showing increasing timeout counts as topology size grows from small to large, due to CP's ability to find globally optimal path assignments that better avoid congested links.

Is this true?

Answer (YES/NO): NO